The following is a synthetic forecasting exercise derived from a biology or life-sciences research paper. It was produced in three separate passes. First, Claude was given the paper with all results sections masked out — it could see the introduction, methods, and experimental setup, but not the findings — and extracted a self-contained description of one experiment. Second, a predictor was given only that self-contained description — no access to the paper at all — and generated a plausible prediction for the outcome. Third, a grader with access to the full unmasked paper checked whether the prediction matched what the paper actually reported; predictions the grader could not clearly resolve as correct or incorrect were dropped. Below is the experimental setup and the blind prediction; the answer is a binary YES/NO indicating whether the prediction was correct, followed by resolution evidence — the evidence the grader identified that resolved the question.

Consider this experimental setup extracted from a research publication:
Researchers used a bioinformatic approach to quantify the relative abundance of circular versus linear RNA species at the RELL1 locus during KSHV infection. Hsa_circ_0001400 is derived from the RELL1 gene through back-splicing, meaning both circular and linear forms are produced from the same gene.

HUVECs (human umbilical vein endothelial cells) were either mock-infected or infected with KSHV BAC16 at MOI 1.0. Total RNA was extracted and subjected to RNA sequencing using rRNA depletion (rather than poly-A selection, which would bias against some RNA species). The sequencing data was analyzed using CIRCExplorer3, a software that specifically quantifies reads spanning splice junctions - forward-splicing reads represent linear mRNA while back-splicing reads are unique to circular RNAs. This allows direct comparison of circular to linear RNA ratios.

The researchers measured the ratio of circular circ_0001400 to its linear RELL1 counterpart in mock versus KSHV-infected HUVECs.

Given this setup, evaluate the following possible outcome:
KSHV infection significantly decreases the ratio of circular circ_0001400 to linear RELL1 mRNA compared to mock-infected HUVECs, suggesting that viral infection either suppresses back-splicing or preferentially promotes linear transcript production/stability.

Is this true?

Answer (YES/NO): NO